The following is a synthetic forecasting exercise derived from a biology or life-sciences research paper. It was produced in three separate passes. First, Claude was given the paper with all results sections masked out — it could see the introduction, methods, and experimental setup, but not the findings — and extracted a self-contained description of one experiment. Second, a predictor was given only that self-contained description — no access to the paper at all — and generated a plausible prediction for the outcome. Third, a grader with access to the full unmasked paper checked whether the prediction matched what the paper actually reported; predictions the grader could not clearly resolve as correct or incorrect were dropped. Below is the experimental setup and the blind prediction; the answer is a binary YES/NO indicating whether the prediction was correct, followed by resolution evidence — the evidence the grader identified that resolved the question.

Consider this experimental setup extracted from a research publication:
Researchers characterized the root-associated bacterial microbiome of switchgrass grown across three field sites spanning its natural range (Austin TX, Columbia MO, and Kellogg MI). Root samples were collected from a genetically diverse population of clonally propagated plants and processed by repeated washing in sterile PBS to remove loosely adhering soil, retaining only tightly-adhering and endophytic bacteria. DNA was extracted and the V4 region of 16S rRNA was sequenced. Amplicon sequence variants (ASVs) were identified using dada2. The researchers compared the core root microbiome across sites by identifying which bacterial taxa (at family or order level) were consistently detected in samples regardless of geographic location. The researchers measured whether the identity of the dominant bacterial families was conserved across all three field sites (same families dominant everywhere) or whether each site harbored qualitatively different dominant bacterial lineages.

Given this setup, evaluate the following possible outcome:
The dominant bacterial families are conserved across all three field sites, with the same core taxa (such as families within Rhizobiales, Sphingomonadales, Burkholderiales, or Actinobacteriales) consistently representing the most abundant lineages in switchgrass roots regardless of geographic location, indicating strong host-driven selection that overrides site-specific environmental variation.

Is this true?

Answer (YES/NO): NO